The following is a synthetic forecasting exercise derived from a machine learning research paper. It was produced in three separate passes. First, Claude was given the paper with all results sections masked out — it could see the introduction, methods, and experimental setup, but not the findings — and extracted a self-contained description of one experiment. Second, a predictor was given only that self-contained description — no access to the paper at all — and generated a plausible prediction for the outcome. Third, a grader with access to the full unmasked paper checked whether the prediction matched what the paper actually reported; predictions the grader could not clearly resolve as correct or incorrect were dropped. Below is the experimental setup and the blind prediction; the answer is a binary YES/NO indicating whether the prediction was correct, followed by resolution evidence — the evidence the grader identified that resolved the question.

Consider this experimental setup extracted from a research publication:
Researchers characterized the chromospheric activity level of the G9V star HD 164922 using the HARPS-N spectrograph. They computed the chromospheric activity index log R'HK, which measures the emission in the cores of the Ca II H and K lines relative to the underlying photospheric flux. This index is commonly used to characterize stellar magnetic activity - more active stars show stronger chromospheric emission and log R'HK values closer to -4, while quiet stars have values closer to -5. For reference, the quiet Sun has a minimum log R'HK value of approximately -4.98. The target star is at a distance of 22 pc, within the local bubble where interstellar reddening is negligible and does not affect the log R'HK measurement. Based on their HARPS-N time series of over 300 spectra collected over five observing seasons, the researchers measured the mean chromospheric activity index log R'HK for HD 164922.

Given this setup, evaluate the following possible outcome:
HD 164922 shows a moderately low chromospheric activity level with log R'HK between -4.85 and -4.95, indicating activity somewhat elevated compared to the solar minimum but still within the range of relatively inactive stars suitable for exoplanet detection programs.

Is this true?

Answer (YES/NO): NO